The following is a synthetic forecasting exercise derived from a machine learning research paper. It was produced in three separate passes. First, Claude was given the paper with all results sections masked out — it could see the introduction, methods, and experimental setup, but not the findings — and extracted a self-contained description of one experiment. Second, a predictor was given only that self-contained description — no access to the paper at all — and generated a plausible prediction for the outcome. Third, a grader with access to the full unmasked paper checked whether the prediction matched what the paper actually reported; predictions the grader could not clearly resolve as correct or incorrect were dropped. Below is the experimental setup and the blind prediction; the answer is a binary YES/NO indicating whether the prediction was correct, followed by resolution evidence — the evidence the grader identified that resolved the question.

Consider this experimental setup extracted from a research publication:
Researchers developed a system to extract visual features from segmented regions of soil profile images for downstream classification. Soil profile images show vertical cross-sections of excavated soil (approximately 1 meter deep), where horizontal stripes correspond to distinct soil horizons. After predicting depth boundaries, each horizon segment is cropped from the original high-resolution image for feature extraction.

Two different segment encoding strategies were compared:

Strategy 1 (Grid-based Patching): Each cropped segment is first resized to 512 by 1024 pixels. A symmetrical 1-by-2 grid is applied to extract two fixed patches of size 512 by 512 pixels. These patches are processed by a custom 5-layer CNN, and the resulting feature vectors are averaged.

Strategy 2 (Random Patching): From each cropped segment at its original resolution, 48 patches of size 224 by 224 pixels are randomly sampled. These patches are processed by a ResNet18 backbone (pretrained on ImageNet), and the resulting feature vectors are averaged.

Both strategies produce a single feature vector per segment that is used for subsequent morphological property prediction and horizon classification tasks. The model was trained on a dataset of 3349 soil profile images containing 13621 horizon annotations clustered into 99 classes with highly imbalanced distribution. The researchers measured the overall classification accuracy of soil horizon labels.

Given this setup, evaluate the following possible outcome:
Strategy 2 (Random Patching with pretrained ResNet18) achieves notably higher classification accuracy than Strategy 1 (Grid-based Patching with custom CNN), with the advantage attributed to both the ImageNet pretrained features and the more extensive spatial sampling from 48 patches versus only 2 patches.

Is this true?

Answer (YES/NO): NO